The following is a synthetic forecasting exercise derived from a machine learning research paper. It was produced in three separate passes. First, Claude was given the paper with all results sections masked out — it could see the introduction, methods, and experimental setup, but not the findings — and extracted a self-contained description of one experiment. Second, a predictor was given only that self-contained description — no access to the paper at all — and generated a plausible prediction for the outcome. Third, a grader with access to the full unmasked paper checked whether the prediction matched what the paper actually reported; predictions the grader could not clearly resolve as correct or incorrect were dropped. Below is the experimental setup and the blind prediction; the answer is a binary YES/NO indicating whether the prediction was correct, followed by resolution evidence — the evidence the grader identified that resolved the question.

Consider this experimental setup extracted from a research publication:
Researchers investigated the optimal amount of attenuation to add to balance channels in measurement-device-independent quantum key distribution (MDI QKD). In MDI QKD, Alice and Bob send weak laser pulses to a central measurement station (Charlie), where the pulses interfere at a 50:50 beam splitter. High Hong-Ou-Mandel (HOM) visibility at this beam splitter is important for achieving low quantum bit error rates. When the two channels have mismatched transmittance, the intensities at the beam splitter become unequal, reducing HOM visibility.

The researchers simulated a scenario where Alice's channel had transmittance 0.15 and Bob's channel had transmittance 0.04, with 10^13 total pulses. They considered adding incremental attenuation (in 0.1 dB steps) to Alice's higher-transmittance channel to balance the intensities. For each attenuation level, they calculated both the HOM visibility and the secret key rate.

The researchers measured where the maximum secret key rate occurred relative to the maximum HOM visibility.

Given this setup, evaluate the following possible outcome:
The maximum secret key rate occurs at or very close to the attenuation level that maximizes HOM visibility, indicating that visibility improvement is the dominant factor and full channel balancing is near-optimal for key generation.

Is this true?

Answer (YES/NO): NO